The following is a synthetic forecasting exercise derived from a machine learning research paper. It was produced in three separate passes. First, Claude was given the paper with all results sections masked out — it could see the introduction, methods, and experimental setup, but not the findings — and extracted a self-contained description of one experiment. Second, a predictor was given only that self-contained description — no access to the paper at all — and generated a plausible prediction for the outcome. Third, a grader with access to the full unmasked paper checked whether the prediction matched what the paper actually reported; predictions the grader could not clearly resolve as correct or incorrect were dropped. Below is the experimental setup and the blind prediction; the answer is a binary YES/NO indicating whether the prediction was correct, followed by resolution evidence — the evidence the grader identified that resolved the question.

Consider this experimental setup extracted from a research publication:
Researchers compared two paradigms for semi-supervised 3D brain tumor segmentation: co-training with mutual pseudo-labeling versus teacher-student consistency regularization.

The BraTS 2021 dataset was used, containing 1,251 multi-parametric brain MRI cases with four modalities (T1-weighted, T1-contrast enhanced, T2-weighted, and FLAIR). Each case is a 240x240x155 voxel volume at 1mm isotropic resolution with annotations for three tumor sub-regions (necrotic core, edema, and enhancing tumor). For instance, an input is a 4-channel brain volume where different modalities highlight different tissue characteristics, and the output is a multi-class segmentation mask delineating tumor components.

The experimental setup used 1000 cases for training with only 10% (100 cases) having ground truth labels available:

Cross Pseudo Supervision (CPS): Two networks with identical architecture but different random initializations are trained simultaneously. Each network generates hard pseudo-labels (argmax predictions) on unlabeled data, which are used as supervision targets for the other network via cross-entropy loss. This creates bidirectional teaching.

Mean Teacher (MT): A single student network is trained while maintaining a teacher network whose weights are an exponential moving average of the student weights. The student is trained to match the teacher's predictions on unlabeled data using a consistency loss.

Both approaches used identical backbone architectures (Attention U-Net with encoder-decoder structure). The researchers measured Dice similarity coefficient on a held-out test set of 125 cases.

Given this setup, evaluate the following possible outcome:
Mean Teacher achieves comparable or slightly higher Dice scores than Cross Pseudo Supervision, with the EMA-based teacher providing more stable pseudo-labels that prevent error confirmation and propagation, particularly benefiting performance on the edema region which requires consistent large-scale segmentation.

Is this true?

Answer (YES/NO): NO